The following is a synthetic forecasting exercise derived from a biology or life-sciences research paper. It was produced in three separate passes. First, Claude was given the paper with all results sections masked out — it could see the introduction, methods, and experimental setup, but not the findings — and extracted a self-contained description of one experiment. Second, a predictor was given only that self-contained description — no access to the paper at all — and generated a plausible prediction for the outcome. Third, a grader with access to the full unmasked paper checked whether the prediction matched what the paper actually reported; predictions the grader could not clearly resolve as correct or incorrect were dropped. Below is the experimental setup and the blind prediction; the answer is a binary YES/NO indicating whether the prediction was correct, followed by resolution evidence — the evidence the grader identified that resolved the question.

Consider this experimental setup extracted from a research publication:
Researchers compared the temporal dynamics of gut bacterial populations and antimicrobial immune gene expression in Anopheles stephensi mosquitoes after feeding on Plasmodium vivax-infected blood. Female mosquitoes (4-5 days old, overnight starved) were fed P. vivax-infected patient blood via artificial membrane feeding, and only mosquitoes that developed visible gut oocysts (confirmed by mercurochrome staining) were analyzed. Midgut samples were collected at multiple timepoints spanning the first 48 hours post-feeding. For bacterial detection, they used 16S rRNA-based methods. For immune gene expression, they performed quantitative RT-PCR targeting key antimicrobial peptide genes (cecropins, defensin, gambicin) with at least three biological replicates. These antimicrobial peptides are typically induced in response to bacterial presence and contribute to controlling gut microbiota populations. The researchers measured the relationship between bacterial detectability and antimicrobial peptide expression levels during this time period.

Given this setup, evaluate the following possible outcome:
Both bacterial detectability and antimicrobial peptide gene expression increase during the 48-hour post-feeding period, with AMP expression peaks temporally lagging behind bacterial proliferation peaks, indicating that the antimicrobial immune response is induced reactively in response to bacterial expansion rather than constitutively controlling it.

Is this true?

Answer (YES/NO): NO